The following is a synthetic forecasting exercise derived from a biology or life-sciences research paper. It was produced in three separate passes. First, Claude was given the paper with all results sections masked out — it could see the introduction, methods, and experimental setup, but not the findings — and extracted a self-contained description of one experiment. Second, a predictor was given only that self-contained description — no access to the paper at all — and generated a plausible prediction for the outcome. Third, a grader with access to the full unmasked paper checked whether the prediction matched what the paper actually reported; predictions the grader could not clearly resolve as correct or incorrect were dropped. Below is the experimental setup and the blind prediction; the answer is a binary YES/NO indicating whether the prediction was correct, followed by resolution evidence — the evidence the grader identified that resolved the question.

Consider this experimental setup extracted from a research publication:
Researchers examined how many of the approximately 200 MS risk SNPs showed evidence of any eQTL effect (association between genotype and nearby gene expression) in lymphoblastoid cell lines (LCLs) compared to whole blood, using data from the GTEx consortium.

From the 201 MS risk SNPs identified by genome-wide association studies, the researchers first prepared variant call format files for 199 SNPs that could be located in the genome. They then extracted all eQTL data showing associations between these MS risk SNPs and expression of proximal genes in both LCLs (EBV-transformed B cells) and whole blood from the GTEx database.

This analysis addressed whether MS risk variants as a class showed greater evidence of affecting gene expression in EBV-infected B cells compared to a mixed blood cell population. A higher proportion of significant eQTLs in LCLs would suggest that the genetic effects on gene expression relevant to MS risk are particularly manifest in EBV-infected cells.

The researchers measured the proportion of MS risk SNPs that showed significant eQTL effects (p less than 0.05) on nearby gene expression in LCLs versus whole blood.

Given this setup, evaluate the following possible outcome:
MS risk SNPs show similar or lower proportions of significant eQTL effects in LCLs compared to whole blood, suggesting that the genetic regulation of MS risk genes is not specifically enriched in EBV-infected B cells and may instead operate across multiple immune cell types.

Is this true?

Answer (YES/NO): YES